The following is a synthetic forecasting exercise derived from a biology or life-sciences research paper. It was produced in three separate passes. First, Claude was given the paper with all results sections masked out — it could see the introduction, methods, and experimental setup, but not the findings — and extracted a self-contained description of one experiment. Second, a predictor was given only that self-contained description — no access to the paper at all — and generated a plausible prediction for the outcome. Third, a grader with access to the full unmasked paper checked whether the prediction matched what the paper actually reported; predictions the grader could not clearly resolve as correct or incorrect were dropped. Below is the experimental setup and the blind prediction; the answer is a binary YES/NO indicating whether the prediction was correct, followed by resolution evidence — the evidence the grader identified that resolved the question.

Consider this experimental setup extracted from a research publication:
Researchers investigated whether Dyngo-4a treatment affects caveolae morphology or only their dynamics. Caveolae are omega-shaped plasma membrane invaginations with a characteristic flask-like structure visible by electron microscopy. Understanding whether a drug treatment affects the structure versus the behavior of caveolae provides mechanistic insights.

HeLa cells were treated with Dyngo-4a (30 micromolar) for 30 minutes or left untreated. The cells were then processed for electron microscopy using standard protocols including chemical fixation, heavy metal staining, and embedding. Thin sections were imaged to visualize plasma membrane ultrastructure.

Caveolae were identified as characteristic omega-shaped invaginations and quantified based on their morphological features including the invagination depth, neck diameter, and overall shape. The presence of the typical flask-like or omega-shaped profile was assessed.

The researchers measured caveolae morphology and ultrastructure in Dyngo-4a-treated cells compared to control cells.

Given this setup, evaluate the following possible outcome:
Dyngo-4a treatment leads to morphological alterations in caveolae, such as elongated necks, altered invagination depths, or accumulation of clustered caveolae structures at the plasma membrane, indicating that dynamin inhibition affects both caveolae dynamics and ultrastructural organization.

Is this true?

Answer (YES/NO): NO